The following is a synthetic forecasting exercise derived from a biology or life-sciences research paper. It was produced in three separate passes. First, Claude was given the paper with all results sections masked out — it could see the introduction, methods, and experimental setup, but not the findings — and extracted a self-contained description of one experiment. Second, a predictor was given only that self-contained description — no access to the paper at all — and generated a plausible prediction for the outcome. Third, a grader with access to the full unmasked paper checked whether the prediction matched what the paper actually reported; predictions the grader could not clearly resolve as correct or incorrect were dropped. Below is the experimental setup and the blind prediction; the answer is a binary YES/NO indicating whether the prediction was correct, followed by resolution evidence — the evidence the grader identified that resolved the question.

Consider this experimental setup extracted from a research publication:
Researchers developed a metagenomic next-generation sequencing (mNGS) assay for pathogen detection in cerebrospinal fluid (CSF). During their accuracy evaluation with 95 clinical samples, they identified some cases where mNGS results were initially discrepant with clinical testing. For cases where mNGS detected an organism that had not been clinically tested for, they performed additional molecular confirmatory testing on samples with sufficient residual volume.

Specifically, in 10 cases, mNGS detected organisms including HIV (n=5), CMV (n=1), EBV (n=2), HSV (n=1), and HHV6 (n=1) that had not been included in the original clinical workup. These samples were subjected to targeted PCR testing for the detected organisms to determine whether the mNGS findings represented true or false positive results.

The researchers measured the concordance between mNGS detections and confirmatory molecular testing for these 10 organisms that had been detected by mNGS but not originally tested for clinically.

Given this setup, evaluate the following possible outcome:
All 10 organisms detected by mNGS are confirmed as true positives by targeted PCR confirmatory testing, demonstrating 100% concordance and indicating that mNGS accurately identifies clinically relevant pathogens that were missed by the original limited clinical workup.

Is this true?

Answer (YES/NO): YES